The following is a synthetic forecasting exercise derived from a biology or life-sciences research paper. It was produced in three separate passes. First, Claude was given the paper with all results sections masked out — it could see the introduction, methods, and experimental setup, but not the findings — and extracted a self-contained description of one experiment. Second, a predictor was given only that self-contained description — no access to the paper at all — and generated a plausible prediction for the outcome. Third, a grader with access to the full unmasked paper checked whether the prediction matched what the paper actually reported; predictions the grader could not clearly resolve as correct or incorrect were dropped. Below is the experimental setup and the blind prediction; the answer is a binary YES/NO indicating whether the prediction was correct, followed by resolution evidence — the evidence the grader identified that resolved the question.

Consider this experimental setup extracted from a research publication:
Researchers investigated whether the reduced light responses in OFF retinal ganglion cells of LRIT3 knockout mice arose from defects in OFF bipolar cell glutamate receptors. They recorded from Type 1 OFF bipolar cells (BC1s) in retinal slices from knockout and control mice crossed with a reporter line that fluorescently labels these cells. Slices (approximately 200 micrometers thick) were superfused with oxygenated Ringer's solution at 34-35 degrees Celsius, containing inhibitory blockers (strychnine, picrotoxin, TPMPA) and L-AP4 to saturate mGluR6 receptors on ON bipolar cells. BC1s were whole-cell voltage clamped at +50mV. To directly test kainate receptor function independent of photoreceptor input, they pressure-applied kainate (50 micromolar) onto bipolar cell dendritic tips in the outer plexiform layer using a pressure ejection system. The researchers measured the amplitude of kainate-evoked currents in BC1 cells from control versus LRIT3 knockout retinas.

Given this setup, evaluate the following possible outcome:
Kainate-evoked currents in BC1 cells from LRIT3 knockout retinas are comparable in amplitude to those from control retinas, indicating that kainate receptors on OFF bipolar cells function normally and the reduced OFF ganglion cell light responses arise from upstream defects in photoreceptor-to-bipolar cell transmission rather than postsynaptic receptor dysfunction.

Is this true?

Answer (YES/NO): YES